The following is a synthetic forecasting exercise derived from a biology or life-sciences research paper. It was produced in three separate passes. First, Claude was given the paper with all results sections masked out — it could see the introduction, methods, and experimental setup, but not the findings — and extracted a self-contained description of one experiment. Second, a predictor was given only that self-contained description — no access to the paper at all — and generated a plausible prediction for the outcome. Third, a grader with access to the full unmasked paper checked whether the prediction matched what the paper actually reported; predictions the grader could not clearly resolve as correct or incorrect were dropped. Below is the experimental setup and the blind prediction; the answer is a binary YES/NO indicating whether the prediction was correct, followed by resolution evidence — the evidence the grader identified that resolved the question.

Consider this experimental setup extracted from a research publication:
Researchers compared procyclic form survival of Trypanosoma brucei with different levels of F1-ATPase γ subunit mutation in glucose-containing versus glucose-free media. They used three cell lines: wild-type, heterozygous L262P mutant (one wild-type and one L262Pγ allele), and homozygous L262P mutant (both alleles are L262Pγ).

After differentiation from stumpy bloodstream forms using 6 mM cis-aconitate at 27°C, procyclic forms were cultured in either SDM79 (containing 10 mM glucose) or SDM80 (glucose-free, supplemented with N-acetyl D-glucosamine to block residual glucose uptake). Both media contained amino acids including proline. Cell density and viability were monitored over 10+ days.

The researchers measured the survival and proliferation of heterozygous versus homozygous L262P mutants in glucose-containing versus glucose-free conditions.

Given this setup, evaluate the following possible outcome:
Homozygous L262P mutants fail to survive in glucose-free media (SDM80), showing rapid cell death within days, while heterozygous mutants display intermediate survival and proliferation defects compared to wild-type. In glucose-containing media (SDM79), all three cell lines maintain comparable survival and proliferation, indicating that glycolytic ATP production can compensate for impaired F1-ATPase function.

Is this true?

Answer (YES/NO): NO